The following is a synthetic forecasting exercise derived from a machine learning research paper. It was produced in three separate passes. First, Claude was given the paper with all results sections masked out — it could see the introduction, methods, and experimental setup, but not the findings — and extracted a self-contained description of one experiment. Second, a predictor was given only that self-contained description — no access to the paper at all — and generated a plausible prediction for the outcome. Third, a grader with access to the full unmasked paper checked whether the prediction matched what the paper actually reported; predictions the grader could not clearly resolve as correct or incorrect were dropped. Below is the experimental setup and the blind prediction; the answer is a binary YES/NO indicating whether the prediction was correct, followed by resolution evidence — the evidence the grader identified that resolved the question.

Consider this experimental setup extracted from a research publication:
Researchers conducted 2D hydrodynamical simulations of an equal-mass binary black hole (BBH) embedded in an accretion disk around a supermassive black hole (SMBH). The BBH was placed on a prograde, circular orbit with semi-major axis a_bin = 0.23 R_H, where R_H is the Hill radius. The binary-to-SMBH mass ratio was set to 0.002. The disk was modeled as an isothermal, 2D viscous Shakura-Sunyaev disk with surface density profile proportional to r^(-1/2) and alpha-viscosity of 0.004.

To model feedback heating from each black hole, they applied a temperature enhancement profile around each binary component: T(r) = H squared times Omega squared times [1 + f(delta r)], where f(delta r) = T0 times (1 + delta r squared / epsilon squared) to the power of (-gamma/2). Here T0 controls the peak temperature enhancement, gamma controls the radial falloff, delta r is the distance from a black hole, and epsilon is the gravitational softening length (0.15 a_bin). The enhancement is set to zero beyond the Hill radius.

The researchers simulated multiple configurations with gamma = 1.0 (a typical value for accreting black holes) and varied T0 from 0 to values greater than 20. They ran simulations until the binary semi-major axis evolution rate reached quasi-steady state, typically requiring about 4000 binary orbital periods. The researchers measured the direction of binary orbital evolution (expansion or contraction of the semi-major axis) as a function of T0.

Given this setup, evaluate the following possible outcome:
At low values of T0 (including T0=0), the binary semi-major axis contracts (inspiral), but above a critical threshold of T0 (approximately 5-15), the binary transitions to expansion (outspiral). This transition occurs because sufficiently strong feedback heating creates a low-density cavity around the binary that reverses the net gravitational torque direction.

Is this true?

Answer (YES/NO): NO